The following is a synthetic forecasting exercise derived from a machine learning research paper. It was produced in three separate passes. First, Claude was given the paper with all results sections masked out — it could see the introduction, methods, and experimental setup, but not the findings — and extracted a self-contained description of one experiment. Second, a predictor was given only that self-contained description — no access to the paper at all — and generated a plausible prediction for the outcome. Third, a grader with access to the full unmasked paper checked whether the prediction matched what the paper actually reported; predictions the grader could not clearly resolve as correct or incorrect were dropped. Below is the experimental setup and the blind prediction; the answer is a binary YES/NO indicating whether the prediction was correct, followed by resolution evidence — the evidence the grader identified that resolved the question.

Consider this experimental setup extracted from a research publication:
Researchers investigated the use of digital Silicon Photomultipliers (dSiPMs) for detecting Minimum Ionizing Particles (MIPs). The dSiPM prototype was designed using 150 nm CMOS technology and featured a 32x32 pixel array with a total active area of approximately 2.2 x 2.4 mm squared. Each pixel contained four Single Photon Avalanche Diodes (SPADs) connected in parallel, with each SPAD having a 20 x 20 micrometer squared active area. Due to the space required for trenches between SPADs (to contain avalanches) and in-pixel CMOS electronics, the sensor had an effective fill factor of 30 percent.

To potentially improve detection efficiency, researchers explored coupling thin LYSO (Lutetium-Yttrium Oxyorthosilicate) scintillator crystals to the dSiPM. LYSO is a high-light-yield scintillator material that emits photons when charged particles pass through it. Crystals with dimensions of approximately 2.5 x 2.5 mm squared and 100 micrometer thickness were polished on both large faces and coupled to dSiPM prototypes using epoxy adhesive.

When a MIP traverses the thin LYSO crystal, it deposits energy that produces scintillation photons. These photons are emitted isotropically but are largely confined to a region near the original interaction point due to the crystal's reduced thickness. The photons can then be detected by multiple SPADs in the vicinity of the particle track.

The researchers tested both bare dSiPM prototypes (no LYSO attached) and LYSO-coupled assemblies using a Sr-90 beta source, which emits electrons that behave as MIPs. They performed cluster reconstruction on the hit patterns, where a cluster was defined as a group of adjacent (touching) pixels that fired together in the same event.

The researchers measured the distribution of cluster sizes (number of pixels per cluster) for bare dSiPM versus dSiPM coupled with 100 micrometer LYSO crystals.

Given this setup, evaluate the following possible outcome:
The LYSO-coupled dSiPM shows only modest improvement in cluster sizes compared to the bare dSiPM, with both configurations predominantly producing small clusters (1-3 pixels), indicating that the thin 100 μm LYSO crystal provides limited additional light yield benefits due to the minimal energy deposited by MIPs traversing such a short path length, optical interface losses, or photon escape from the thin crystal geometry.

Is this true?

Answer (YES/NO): NO